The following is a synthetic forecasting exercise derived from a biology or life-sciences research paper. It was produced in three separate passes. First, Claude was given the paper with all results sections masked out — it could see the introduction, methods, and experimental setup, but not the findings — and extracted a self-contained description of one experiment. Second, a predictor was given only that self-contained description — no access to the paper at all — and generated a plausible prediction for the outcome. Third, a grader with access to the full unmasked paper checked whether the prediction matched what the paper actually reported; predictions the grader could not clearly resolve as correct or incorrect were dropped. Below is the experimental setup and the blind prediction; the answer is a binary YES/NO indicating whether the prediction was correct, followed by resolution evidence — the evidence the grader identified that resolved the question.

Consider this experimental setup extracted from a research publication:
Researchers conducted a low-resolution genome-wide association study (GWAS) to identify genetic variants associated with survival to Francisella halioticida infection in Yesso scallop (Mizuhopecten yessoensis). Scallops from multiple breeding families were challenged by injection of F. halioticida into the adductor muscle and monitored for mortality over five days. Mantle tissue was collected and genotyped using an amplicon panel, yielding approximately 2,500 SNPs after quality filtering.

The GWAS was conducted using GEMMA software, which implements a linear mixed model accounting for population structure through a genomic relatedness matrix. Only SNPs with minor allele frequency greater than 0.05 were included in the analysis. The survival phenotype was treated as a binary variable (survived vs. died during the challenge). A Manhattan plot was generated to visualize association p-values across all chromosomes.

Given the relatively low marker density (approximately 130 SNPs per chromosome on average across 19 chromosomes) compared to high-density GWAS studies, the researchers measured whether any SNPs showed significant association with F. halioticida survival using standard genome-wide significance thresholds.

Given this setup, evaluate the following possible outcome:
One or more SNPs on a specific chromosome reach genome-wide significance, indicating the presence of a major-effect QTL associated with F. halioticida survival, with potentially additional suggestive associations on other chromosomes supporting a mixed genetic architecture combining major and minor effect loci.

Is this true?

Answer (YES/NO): NO